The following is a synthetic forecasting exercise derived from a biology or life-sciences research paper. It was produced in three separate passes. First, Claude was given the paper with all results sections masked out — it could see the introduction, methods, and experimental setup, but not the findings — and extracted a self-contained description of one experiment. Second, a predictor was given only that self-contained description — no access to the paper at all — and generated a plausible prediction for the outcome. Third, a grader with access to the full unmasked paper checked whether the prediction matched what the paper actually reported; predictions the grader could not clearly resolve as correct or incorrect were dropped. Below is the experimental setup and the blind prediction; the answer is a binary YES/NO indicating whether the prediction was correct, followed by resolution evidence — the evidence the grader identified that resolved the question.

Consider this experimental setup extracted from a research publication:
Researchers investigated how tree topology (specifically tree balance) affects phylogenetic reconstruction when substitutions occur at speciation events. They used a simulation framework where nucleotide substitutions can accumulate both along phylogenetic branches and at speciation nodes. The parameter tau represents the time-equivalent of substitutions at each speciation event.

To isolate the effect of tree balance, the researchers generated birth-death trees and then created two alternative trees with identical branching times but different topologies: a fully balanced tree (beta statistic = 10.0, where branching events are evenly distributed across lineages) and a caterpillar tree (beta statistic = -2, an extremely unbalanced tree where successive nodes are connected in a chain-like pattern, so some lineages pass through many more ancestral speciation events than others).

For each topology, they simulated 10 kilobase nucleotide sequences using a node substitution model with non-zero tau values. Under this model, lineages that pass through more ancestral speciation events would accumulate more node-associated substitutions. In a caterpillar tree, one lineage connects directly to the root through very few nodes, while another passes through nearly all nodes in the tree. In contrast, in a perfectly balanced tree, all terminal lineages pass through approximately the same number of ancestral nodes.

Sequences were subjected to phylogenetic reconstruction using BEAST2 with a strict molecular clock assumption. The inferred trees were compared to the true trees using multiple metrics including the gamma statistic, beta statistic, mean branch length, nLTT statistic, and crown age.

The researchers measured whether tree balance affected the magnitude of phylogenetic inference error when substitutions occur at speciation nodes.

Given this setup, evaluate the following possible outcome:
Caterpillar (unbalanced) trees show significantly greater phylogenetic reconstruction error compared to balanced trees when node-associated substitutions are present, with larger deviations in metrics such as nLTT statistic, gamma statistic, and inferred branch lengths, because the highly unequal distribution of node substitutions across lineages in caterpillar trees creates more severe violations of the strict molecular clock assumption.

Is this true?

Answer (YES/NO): NO